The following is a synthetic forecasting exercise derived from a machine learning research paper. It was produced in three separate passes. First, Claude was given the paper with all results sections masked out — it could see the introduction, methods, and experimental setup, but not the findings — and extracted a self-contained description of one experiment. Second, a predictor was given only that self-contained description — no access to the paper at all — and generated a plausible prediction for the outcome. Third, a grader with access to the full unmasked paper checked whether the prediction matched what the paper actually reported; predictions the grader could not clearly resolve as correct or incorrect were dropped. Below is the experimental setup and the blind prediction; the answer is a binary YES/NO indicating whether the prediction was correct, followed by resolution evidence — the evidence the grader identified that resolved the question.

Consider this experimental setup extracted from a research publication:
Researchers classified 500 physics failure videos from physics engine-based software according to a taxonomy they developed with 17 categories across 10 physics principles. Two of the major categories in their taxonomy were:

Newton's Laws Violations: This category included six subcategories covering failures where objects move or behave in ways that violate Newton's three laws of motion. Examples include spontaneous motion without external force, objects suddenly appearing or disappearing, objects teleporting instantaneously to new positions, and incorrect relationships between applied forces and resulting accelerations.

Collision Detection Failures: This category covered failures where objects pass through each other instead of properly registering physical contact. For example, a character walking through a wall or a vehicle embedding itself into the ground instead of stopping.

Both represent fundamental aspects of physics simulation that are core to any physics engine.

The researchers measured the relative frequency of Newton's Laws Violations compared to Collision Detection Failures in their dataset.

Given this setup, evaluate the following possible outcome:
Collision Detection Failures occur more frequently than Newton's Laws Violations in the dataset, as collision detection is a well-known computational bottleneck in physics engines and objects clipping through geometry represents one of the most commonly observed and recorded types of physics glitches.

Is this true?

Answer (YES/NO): NO